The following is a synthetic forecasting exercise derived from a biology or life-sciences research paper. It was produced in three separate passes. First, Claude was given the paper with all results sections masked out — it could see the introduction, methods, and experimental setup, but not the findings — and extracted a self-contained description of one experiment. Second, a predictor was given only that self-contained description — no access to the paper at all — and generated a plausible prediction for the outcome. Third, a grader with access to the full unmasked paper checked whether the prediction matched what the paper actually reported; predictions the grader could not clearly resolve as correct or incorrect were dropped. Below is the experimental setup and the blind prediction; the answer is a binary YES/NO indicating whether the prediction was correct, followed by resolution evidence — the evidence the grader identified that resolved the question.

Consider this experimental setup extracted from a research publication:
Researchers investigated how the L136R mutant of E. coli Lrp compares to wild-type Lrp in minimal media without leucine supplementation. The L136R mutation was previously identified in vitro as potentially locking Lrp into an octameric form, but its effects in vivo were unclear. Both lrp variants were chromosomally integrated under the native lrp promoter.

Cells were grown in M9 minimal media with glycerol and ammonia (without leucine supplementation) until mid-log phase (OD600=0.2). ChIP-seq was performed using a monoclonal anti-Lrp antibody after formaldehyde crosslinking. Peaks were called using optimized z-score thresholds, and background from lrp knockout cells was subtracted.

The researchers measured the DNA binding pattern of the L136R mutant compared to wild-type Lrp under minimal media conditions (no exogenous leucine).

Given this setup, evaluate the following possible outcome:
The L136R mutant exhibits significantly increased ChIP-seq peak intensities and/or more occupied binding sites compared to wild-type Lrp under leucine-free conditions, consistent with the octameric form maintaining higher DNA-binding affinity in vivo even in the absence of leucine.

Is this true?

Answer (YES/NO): YES